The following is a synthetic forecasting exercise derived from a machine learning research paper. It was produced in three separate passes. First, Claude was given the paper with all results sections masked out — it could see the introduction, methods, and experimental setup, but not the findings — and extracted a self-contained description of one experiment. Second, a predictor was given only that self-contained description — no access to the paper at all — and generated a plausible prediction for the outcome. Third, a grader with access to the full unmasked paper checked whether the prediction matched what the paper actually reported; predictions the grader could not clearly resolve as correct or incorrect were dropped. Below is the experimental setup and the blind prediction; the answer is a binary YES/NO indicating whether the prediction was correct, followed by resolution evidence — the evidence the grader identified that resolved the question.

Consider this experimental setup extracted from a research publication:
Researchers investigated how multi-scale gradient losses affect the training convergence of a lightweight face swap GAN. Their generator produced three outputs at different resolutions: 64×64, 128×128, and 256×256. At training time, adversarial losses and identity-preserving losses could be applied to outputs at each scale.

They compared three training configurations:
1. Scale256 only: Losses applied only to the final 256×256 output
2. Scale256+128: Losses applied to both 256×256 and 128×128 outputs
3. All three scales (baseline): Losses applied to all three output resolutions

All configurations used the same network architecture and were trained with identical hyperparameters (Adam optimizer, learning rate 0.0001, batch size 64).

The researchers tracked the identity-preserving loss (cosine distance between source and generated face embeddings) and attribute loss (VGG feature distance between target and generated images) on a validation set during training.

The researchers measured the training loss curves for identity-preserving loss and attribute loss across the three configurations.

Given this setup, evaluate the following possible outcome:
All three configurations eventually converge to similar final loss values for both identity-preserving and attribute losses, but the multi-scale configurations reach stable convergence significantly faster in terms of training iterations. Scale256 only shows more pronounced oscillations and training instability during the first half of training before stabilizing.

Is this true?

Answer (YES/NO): NO